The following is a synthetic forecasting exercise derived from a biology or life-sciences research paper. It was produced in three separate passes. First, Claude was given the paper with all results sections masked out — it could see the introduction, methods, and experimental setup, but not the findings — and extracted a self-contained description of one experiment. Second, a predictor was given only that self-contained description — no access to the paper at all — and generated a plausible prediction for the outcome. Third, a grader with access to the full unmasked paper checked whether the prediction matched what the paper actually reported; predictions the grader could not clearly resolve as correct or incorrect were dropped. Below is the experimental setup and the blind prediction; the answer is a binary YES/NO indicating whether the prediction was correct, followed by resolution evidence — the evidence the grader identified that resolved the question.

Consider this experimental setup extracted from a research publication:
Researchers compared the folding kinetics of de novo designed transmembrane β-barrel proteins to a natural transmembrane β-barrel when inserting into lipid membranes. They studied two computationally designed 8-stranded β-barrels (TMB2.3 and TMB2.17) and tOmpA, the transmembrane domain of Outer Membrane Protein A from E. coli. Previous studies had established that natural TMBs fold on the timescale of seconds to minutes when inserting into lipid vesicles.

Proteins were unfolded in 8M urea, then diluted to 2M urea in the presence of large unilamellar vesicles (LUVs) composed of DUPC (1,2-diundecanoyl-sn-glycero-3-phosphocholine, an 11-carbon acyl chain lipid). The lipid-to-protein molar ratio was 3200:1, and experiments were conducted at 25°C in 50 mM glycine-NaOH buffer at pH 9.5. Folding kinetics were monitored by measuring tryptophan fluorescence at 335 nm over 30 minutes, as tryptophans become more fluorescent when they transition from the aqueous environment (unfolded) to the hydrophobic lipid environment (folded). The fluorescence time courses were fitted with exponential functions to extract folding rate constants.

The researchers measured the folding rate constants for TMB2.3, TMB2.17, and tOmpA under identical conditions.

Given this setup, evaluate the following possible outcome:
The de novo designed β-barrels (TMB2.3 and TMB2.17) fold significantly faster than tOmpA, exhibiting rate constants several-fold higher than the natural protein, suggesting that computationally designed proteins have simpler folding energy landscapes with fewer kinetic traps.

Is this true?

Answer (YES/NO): NO